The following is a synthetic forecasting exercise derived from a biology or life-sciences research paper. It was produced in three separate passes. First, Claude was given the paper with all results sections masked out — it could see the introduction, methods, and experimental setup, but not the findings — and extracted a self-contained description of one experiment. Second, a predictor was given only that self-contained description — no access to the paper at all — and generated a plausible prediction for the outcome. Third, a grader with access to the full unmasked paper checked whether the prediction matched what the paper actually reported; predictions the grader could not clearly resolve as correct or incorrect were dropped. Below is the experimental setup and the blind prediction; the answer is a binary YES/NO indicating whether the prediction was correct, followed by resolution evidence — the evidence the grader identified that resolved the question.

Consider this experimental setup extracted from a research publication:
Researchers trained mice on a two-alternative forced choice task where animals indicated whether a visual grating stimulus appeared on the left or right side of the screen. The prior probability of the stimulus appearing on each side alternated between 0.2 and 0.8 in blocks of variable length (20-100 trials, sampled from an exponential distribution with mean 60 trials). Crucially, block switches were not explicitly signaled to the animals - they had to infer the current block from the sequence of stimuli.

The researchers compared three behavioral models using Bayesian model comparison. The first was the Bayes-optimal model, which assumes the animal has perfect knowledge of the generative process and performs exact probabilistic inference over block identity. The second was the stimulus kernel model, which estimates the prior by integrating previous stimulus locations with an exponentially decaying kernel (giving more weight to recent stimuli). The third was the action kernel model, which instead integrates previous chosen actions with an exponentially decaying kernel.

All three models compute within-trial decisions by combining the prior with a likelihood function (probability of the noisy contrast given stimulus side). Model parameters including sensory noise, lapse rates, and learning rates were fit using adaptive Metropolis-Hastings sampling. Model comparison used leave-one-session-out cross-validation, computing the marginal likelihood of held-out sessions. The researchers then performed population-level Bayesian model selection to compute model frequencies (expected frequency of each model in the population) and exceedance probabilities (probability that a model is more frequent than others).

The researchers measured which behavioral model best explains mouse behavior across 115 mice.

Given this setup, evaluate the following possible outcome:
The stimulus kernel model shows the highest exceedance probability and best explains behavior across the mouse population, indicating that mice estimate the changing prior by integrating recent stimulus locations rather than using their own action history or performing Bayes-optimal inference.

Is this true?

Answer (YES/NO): NO